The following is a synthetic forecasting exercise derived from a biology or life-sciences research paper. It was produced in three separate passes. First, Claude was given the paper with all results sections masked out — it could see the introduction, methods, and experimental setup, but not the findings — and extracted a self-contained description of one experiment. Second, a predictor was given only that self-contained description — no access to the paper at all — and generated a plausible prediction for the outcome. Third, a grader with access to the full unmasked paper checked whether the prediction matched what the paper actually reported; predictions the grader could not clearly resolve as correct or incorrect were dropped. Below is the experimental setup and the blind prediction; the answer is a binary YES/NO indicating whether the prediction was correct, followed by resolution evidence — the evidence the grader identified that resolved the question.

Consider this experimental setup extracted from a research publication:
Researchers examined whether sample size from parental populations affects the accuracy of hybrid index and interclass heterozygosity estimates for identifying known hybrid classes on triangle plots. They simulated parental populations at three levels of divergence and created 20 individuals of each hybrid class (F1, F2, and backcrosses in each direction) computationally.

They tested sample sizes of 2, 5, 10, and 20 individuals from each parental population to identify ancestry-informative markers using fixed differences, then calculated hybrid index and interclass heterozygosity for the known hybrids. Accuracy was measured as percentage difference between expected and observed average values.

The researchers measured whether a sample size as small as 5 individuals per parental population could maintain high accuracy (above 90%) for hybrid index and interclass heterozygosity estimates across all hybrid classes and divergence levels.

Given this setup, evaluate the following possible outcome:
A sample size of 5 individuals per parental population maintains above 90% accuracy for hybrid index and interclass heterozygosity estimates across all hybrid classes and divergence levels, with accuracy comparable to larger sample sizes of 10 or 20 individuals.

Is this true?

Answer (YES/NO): YES